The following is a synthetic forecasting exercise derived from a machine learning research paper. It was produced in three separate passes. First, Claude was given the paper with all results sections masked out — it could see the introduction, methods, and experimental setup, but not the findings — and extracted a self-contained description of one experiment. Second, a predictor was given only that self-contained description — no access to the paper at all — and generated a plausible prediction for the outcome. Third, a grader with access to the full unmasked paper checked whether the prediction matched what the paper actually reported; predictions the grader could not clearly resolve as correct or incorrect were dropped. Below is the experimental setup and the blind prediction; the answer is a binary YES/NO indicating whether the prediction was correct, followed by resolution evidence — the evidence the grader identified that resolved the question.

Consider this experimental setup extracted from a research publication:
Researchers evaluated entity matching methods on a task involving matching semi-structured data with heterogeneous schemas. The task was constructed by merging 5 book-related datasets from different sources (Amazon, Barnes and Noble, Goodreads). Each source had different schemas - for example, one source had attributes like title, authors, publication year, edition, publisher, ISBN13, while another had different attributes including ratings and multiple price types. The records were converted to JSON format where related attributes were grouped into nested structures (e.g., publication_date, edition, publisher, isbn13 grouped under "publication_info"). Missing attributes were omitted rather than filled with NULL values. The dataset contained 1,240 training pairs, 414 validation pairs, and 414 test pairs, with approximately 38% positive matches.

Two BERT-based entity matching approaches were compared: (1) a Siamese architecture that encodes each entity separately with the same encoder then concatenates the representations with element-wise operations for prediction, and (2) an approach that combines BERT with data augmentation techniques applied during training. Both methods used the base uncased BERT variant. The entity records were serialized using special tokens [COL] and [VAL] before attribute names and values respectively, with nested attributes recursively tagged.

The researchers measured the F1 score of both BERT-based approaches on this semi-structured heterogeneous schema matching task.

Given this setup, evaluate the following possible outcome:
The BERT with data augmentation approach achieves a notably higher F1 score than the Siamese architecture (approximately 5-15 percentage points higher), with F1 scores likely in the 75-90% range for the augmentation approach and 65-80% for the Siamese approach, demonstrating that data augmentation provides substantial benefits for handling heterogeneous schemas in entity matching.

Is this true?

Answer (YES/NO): NO